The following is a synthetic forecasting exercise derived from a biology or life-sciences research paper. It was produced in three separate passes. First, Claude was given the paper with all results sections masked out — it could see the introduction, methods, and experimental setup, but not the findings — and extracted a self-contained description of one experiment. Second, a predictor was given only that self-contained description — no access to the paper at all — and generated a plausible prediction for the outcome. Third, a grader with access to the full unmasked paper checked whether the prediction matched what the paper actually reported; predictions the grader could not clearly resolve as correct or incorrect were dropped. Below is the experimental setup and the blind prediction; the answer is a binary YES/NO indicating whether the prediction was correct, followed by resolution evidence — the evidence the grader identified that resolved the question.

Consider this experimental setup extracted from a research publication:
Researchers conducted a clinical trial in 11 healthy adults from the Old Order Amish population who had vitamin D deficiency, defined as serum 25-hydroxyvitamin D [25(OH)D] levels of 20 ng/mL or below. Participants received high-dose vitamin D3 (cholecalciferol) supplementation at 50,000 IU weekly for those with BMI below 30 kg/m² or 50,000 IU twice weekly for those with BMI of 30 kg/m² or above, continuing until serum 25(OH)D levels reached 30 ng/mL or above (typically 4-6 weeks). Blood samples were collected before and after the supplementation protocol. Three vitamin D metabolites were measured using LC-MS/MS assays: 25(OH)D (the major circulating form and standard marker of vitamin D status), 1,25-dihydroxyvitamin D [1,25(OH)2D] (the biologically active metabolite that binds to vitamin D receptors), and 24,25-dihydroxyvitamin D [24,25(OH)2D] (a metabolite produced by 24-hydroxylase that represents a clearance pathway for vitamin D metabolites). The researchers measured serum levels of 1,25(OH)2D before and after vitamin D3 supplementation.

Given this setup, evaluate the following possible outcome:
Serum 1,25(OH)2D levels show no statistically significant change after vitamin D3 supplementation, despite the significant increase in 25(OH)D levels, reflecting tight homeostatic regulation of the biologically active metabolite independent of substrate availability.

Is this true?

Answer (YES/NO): YES